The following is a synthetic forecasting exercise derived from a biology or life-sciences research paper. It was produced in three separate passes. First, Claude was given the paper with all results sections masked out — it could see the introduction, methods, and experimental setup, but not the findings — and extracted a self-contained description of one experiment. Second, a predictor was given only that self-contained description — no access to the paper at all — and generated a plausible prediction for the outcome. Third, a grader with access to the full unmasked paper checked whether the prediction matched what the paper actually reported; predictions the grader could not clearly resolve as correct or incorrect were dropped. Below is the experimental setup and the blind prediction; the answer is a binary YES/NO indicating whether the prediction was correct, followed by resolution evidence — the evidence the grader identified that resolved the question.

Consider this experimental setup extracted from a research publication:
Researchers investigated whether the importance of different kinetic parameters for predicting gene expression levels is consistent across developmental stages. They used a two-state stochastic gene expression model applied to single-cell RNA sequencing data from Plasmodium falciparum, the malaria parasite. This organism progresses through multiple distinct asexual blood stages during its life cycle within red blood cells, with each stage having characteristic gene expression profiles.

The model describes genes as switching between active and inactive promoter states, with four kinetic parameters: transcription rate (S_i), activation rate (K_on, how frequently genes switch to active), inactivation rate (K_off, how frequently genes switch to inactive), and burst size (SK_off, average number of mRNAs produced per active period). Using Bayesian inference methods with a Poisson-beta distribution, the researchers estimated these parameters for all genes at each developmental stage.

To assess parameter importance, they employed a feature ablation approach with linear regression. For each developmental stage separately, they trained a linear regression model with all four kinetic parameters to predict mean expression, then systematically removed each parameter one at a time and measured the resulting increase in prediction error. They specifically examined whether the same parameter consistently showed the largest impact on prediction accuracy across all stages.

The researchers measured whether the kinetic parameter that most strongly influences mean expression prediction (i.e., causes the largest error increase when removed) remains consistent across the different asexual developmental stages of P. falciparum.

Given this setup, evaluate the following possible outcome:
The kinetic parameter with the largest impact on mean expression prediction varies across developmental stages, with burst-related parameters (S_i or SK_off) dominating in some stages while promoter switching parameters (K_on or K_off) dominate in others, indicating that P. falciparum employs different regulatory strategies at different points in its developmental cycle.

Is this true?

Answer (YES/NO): NO